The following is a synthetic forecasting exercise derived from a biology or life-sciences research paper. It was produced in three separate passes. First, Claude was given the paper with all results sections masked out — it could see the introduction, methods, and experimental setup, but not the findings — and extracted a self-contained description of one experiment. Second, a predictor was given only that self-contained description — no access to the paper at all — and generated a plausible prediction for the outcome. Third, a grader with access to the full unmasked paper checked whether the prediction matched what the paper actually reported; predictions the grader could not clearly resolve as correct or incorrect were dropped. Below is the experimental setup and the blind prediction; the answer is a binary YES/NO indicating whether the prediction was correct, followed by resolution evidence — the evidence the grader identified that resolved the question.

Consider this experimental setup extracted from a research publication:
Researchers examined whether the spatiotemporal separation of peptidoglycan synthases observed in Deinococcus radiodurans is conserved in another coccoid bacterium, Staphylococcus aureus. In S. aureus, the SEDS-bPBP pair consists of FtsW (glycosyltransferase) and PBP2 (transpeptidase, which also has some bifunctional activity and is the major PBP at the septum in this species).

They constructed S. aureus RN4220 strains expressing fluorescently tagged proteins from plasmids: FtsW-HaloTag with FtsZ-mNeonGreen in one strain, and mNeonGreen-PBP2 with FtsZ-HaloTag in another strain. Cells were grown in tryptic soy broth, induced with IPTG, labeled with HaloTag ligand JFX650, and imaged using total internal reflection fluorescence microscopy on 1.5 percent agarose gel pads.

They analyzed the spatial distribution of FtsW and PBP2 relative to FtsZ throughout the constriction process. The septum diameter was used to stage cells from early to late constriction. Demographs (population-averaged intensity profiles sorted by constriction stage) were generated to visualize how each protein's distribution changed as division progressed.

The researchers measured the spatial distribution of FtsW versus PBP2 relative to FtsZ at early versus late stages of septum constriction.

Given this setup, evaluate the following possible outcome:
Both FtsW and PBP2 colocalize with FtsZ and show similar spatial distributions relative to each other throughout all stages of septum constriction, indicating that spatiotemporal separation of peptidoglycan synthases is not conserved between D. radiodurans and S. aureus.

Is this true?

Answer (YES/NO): NO